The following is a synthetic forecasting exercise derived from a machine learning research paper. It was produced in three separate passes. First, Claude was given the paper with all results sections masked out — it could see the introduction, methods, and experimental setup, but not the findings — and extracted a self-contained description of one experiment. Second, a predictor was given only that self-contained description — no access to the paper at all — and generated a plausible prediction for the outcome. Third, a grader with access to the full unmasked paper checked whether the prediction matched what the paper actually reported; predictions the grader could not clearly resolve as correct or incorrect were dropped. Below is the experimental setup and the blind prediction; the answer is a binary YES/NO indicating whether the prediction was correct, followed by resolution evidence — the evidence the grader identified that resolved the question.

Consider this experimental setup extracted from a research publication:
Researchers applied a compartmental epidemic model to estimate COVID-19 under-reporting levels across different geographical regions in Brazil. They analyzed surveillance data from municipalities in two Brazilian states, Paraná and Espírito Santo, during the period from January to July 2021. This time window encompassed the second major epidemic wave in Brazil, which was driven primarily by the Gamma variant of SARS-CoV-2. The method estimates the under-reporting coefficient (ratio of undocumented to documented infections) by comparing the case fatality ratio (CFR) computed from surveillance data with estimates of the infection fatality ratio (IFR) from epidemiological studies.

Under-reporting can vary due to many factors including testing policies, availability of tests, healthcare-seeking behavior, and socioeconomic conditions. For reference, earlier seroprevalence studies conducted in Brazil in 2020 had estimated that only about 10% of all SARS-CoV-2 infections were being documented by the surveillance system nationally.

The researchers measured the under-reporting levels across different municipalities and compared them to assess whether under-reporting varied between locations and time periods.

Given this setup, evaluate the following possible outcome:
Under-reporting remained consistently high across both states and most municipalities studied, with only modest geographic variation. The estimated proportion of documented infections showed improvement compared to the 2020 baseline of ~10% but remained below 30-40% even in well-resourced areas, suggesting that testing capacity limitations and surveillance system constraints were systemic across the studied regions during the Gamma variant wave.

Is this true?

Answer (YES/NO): NO